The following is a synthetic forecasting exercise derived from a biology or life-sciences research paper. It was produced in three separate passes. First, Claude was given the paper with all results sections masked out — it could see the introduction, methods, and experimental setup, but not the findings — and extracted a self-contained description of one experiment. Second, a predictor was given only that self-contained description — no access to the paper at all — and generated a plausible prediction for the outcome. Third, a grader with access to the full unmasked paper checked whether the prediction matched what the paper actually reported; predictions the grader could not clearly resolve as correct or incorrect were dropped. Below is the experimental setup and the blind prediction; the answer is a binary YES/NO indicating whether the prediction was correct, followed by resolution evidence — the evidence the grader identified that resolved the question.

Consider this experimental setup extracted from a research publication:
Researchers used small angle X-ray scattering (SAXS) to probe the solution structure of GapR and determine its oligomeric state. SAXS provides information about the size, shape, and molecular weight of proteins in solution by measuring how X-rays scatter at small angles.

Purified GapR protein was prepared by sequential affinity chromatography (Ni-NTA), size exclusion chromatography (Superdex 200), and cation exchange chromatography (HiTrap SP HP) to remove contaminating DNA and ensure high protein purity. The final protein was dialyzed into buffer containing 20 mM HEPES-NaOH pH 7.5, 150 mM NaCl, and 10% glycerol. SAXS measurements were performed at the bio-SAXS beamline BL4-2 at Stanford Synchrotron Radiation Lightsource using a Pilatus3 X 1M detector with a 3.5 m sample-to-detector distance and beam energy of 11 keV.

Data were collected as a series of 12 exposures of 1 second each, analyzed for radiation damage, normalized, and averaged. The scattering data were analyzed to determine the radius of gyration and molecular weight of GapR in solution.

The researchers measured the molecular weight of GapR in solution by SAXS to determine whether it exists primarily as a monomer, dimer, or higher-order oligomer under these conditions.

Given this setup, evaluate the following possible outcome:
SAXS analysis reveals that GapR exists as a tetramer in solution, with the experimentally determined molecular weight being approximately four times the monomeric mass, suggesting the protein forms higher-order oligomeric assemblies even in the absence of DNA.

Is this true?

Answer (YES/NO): YES